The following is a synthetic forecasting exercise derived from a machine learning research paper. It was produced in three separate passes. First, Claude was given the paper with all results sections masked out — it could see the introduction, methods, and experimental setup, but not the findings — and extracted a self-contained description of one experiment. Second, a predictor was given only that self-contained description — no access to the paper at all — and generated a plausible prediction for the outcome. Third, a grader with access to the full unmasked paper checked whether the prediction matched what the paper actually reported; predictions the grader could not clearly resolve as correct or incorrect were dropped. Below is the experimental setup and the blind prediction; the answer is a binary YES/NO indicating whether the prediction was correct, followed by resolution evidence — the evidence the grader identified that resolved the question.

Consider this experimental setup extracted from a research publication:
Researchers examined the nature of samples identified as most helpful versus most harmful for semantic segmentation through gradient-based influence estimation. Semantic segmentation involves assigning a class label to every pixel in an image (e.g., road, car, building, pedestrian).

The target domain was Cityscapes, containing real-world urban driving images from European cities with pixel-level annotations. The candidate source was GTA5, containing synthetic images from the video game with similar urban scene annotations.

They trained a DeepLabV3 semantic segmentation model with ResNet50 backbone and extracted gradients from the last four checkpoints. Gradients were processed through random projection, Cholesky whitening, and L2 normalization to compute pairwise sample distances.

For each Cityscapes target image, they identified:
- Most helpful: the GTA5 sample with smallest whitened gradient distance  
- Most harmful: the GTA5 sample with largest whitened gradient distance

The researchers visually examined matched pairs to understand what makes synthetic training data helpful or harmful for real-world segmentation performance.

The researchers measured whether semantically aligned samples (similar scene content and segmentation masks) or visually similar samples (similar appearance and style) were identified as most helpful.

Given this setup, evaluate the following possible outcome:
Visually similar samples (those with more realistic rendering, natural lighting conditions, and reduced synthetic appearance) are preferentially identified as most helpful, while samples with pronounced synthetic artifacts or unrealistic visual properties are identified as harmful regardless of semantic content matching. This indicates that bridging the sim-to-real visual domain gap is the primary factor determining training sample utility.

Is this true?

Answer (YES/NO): NO